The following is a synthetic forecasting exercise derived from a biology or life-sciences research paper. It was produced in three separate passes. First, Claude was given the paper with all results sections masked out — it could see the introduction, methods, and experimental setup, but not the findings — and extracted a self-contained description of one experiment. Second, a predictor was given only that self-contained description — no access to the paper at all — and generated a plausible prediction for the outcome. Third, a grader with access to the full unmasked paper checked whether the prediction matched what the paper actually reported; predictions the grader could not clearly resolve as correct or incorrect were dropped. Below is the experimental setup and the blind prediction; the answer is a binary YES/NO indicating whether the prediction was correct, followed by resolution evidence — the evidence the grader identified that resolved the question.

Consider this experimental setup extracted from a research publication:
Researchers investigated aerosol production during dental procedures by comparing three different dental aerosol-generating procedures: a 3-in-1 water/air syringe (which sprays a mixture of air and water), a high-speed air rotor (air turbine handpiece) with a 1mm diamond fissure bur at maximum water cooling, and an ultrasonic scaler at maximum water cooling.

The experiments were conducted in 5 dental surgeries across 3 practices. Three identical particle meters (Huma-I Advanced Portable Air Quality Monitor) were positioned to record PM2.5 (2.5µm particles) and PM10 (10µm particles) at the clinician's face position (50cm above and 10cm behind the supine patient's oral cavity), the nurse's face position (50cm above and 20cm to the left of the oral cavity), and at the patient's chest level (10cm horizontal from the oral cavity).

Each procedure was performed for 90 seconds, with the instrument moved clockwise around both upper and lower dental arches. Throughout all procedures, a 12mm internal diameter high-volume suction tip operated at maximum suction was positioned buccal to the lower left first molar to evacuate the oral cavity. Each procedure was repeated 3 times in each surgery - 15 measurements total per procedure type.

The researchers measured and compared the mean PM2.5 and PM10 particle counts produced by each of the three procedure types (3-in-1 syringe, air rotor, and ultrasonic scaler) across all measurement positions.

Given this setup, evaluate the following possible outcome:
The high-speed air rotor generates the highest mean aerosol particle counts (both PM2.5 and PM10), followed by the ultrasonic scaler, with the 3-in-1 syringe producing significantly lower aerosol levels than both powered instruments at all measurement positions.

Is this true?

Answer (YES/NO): NO